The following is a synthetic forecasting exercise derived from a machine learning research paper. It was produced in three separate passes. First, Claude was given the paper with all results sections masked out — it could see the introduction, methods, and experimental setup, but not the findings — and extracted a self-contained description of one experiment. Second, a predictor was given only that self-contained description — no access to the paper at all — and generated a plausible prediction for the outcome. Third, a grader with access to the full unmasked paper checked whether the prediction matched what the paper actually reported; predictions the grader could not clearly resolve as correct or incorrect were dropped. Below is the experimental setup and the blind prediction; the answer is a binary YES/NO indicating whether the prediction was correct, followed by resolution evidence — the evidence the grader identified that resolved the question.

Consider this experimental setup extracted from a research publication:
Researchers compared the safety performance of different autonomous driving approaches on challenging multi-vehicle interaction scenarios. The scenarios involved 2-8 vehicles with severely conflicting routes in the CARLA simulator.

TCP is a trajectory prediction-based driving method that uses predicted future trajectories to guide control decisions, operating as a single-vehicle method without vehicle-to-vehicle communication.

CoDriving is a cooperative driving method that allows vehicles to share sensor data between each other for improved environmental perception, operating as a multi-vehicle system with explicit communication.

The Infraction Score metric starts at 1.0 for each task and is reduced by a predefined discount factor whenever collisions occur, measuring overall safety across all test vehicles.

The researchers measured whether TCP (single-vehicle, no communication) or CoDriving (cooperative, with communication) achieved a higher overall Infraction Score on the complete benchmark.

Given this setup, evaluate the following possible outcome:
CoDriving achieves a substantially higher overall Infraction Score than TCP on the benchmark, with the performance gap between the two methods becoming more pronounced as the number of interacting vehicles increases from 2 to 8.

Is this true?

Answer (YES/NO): NO